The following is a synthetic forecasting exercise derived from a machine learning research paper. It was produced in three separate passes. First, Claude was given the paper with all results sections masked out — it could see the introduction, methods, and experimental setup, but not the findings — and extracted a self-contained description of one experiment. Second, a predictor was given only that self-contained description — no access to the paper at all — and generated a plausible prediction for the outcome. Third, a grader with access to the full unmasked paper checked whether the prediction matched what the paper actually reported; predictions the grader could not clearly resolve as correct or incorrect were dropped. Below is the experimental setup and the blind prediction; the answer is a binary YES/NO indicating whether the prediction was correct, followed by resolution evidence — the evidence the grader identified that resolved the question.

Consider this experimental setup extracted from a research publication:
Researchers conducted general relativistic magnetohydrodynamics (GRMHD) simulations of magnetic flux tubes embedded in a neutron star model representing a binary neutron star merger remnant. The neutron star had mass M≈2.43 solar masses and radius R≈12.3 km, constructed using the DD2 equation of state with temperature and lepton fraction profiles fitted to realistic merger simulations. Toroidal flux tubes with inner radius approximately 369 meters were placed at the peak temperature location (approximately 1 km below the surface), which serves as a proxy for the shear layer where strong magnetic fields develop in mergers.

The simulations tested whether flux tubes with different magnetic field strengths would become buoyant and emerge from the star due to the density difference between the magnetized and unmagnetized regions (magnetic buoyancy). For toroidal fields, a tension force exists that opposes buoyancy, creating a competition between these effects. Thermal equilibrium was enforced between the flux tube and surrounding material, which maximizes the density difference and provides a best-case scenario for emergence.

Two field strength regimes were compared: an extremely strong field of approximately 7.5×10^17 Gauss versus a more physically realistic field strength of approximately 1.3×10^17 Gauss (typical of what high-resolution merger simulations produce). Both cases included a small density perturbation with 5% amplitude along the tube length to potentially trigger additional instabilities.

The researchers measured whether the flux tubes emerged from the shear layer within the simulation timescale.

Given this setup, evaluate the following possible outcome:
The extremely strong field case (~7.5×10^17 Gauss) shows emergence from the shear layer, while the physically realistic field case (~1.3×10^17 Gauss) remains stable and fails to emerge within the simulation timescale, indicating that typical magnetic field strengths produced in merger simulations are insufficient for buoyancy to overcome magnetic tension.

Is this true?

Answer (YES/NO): YES